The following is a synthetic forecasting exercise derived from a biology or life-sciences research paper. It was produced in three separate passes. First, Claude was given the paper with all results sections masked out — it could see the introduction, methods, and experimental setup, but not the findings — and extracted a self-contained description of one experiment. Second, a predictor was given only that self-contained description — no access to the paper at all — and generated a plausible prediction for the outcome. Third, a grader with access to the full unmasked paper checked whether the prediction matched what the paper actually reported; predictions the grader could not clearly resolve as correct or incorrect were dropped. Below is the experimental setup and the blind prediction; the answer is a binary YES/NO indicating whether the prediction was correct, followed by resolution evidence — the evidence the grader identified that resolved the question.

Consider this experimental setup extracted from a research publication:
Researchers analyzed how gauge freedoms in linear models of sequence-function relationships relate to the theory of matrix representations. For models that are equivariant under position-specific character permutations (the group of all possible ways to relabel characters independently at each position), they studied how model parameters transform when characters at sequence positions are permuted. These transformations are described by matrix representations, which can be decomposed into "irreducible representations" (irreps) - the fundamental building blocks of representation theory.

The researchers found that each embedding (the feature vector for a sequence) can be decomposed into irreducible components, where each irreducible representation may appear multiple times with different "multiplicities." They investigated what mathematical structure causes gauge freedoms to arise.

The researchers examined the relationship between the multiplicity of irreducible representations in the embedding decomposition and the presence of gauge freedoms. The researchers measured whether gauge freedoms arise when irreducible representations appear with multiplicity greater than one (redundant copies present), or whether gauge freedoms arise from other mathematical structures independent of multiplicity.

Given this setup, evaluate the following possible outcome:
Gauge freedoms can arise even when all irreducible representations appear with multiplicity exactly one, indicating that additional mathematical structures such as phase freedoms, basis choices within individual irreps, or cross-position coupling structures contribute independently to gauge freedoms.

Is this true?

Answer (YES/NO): NO